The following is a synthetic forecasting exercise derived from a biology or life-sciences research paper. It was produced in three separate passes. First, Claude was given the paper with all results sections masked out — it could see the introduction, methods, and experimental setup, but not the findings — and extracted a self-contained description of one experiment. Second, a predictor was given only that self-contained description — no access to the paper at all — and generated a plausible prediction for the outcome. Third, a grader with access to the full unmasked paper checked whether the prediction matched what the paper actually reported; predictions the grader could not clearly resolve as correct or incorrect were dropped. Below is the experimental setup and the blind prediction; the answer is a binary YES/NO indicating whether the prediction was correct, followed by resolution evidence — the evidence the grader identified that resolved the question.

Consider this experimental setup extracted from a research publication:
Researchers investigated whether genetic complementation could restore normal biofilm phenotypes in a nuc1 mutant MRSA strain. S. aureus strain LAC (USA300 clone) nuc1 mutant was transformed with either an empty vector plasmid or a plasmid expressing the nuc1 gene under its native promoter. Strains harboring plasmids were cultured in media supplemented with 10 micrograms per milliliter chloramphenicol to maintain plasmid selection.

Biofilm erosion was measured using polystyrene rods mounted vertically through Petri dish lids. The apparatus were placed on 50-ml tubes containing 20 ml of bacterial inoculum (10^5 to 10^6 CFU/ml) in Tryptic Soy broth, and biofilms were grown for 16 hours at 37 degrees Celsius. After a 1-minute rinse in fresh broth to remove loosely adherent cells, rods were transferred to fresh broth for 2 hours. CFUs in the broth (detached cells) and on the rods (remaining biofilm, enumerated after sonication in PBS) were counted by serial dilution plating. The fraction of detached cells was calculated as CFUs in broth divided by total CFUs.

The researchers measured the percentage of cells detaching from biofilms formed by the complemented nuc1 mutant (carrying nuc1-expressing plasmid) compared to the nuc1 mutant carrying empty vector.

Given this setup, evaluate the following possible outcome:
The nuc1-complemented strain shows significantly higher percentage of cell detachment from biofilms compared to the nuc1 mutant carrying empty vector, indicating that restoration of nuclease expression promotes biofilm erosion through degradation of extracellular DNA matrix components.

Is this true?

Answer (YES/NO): YES